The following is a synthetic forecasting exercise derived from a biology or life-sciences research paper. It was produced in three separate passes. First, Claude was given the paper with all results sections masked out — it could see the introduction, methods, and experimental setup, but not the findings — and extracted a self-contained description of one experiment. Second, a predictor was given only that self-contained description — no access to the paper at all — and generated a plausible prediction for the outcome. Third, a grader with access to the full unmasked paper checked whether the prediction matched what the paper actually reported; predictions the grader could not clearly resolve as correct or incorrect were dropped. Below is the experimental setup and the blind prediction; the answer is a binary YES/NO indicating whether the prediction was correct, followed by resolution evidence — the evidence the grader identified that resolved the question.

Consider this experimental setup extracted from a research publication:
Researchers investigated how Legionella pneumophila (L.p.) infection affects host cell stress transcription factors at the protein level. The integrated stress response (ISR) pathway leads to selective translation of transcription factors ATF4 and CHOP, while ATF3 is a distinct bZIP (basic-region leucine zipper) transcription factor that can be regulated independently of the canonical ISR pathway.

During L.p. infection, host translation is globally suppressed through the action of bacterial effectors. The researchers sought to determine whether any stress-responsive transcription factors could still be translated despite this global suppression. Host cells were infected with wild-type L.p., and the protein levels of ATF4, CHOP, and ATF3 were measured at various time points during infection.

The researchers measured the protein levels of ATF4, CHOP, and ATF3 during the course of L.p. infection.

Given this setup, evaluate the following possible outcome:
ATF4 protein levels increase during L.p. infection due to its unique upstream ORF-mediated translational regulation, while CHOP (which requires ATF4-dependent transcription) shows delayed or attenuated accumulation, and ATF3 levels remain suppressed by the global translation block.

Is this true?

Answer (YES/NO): NO